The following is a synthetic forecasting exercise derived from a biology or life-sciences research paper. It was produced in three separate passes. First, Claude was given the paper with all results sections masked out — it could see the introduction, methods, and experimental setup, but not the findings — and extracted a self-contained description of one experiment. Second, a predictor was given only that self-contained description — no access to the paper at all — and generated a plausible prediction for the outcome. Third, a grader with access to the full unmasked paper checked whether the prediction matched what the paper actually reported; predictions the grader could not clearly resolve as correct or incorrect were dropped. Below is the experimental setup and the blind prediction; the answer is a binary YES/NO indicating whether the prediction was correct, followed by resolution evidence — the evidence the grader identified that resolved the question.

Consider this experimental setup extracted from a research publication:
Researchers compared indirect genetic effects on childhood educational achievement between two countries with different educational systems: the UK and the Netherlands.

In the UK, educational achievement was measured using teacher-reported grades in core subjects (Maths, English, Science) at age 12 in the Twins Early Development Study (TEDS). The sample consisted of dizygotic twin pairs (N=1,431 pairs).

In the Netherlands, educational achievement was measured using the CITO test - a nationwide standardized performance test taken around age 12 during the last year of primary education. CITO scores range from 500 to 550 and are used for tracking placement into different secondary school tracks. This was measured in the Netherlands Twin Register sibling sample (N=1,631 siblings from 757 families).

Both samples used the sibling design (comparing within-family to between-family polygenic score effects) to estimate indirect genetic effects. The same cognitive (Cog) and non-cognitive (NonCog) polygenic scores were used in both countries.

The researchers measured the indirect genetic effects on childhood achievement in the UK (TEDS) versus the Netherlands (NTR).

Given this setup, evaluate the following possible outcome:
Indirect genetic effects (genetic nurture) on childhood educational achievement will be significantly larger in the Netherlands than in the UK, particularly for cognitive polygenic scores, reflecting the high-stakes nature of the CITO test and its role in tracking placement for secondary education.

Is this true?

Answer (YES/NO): NO